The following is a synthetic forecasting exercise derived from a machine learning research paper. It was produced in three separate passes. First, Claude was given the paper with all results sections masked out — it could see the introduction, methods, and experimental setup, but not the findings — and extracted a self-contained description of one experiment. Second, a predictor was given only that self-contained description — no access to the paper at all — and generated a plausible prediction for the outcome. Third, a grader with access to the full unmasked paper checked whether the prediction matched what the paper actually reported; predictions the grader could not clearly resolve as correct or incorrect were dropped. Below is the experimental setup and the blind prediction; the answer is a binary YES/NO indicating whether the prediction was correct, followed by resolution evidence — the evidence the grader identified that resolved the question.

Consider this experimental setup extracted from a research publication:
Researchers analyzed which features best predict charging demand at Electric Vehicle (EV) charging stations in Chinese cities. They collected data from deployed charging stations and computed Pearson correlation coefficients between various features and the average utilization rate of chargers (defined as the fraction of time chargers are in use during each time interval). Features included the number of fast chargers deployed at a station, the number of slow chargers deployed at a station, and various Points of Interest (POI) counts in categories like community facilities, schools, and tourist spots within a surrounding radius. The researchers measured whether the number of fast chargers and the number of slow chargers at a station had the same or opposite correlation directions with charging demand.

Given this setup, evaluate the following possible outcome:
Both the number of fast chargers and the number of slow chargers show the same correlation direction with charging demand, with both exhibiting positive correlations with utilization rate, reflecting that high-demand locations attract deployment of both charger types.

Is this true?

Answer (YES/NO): NO